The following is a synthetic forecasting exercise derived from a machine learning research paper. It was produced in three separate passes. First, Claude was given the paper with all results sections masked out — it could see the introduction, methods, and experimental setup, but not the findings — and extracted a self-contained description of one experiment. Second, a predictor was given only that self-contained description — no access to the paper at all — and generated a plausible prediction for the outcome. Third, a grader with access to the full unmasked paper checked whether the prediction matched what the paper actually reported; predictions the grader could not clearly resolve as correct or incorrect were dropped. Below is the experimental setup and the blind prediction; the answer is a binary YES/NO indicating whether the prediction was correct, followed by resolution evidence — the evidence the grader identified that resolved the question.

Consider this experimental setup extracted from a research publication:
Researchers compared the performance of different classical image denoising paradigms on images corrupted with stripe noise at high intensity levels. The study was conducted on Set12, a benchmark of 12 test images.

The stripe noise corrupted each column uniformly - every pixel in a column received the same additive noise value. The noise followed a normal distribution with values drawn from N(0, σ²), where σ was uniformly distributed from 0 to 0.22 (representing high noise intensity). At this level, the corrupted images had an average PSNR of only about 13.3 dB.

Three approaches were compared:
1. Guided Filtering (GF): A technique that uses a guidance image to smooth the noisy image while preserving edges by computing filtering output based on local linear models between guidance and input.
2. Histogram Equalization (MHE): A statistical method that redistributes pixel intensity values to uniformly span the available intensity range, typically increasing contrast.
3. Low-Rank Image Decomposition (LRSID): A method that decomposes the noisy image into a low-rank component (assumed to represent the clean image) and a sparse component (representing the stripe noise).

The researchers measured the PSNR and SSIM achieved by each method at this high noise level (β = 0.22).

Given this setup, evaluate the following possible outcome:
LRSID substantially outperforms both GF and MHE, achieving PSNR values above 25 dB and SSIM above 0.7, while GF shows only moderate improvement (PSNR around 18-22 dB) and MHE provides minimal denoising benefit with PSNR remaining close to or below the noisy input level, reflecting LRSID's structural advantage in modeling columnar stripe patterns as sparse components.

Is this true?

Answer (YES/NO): NO